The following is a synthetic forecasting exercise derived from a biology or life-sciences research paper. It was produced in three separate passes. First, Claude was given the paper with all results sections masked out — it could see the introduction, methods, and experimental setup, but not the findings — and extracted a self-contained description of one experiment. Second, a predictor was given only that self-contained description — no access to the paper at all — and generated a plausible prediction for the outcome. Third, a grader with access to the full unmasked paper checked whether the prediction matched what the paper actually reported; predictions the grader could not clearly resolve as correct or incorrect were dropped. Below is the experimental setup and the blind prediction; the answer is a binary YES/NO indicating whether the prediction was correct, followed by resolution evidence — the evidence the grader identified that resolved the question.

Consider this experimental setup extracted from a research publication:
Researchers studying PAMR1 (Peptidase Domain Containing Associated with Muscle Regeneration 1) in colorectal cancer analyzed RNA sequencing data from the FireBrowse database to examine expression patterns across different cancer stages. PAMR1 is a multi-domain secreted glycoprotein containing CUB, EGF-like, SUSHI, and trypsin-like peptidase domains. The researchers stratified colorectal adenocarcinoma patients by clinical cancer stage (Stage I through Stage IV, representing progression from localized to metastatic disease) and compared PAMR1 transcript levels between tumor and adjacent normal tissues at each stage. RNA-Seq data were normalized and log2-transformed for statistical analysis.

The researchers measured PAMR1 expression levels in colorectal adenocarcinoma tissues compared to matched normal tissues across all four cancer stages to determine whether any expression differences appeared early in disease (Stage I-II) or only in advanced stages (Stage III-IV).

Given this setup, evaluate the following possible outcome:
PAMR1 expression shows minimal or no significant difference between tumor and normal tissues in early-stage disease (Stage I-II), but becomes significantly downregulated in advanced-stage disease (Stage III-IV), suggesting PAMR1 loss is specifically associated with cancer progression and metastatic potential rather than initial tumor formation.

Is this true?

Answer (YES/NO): NO